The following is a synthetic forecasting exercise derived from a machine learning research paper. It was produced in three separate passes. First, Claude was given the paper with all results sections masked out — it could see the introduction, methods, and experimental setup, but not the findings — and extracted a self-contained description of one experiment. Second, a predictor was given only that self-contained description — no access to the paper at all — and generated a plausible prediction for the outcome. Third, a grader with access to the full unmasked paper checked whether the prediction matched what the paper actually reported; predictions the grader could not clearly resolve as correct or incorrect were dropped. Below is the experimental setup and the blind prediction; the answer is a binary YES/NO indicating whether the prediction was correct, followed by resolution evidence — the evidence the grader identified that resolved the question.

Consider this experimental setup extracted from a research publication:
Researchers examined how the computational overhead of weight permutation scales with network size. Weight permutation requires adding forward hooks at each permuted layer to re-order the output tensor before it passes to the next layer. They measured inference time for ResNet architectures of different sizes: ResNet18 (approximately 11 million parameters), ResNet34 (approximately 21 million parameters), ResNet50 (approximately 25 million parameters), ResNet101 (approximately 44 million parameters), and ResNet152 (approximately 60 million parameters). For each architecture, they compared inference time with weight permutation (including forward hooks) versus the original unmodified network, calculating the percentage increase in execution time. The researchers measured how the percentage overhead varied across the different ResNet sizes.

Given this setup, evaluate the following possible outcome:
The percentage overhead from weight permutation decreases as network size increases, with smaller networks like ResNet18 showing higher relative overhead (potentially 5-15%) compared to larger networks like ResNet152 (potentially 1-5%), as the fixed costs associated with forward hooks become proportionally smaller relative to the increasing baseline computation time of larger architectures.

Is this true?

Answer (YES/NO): NO